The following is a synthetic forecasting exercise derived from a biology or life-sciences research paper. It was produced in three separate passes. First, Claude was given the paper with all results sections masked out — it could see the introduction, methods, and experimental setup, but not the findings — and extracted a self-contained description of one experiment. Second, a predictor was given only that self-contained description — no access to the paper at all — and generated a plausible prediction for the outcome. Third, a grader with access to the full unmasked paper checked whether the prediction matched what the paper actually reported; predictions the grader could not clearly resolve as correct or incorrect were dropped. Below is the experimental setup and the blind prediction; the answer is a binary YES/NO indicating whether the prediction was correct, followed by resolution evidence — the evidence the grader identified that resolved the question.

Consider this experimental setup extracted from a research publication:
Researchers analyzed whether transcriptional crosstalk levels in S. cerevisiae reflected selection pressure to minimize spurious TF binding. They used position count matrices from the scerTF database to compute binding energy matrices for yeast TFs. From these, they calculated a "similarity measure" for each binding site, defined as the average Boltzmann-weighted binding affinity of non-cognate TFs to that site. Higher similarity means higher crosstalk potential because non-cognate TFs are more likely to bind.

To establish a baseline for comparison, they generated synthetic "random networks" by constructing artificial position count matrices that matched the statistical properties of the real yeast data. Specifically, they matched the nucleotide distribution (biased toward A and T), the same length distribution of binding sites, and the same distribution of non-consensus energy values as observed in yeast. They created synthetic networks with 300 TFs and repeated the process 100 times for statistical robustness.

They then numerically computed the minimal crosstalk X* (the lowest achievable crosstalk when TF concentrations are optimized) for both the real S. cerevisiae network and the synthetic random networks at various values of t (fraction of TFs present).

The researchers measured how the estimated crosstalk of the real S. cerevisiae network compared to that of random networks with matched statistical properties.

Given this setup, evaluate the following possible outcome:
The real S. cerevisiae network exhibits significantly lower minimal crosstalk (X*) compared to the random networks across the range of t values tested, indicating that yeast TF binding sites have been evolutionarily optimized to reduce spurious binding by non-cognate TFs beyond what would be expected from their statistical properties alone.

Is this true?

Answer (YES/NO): YES